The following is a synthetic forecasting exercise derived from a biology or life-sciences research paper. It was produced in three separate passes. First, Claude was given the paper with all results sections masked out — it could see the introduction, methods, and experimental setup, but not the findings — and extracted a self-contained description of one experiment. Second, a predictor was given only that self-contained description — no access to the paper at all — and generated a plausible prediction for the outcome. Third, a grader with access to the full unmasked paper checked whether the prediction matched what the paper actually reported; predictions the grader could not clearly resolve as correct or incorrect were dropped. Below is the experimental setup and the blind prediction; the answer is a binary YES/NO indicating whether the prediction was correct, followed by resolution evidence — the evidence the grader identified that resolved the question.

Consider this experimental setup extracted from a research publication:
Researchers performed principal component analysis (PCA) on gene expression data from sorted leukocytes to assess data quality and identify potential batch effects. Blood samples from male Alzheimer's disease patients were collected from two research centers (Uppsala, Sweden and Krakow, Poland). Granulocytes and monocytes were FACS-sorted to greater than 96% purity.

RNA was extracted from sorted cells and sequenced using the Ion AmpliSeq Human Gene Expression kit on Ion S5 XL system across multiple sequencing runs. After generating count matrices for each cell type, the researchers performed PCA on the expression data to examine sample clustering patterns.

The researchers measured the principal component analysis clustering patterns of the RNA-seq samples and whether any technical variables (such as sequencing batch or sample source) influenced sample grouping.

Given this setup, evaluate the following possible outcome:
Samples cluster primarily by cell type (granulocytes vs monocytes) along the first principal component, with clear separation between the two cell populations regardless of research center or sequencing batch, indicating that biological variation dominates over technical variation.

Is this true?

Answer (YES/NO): NO